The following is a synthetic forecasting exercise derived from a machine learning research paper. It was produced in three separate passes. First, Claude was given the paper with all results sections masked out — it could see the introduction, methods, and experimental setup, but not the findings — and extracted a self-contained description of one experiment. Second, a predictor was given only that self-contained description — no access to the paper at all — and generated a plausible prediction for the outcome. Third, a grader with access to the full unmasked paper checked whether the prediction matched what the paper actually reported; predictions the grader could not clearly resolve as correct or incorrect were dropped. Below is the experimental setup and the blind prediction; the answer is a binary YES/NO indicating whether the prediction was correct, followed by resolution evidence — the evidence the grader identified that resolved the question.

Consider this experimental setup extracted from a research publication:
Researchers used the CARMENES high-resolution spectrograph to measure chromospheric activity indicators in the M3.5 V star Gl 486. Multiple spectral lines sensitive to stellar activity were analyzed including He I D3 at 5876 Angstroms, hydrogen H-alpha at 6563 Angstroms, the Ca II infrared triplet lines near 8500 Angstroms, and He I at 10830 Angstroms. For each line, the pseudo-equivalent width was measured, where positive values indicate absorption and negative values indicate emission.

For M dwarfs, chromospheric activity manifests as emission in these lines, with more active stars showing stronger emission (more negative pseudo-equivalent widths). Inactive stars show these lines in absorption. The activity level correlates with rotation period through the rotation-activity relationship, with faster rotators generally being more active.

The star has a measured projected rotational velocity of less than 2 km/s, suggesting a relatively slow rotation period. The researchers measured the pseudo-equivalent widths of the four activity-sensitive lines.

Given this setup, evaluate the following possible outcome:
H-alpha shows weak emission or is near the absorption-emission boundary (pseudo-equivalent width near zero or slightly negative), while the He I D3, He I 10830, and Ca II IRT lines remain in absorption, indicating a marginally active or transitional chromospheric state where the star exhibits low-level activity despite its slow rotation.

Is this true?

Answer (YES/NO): NO